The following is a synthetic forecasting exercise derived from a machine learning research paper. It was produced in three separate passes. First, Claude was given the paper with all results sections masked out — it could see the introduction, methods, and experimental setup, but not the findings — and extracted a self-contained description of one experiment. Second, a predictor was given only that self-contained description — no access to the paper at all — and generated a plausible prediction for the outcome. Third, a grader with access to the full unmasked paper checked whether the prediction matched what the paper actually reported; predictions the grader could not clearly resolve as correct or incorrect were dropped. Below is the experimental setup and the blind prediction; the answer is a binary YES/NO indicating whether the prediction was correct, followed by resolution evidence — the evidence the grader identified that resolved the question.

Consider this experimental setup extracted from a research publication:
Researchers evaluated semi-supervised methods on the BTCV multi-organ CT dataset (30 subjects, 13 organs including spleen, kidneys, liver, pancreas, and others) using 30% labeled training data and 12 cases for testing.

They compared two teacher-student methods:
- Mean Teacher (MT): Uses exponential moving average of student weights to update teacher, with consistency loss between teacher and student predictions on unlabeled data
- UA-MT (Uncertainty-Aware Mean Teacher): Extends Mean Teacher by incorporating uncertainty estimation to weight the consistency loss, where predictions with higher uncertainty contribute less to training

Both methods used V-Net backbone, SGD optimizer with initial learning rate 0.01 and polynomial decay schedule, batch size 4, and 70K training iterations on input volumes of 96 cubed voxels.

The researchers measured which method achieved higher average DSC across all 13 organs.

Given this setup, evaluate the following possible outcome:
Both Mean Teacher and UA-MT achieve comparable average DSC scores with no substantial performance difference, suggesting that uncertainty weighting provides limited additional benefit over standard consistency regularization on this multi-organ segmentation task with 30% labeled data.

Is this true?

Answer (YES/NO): YES